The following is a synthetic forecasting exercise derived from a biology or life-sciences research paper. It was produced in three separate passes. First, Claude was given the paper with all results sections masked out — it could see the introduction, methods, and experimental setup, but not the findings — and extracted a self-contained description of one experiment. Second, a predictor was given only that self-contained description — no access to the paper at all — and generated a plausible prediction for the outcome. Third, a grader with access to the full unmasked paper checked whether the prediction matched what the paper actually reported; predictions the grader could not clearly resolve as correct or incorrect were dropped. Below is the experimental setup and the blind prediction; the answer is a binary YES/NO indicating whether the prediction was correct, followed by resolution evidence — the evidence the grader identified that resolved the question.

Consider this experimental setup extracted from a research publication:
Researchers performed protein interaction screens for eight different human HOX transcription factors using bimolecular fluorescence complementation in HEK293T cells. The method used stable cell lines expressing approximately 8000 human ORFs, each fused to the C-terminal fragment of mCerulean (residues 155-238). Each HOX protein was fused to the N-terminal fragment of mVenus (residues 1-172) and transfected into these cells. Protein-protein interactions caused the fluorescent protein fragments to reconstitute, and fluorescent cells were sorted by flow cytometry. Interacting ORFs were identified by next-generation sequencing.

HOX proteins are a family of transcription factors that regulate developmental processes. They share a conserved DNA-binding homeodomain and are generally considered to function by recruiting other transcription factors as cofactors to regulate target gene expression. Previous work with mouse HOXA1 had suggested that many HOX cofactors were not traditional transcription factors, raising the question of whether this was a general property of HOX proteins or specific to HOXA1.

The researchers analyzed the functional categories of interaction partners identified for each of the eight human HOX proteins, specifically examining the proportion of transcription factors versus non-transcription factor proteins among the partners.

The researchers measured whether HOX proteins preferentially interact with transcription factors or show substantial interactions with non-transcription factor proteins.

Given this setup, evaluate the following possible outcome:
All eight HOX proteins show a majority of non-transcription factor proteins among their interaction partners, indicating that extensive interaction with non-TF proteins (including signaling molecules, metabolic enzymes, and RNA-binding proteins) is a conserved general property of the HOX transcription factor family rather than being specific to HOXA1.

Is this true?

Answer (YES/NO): NO